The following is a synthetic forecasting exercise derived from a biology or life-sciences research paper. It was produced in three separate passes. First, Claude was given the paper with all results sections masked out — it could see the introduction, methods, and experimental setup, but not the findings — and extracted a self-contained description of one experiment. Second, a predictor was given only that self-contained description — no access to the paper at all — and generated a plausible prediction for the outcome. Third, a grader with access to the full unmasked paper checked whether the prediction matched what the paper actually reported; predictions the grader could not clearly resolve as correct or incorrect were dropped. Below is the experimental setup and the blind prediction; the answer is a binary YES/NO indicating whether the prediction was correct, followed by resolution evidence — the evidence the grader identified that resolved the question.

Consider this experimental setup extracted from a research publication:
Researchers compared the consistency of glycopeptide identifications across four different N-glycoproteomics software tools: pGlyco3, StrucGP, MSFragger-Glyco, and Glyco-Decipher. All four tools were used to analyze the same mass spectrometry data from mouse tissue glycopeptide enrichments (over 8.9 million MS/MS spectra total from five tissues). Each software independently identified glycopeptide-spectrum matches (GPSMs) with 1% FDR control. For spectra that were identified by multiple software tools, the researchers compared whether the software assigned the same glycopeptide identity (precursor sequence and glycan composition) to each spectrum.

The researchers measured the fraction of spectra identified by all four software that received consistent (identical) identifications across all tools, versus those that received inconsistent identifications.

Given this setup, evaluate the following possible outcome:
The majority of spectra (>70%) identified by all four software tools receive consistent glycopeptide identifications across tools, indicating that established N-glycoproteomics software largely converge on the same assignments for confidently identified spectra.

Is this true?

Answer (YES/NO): YES